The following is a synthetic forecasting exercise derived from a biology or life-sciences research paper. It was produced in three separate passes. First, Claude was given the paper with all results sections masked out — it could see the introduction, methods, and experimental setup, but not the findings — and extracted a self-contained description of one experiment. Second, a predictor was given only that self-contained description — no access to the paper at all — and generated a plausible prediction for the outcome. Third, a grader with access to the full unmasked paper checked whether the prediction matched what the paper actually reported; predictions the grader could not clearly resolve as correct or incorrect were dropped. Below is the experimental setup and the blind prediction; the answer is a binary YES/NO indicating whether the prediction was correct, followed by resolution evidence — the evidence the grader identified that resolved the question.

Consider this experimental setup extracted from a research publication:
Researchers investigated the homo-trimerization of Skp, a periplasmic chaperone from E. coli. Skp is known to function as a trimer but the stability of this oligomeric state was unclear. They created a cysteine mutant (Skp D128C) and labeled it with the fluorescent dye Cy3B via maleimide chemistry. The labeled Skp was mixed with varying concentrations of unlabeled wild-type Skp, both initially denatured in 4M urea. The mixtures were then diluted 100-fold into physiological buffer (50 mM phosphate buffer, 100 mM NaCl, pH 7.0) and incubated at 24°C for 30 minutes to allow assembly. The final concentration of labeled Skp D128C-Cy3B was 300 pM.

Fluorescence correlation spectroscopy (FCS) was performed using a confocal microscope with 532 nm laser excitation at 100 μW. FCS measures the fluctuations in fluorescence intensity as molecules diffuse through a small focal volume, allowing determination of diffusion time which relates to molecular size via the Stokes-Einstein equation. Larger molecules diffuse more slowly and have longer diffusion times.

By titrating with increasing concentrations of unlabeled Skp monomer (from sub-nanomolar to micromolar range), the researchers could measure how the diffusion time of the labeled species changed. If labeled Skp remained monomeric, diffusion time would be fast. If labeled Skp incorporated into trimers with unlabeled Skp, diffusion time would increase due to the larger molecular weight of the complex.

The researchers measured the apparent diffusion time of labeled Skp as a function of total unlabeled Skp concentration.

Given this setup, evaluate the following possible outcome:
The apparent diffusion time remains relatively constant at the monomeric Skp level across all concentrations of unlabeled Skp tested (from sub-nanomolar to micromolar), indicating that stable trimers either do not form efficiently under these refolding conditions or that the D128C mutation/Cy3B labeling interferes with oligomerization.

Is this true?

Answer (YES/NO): NO